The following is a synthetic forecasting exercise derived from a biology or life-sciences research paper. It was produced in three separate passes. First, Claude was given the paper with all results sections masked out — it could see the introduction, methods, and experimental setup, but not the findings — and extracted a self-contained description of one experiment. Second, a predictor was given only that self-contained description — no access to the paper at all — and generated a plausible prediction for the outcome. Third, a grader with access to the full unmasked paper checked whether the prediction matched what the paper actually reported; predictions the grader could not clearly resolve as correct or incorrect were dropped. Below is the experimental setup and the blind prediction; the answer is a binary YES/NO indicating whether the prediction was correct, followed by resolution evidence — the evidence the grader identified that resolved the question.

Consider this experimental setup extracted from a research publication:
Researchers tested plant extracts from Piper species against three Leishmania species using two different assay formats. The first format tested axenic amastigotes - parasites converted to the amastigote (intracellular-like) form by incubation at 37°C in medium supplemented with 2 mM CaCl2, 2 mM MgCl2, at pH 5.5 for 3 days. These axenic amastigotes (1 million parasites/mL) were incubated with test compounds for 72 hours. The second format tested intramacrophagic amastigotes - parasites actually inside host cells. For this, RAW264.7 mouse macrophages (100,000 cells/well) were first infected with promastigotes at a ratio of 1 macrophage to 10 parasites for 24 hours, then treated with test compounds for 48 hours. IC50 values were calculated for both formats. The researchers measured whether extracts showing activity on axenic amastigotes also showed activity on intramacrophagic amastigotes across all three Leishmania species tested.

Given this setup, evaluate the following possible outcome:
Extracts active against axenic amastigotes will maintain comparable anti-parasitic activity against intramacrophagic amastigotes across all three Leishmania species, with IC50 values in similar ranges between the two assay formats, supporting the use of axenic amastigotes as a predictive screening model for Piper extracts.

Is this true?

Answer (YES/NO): NO